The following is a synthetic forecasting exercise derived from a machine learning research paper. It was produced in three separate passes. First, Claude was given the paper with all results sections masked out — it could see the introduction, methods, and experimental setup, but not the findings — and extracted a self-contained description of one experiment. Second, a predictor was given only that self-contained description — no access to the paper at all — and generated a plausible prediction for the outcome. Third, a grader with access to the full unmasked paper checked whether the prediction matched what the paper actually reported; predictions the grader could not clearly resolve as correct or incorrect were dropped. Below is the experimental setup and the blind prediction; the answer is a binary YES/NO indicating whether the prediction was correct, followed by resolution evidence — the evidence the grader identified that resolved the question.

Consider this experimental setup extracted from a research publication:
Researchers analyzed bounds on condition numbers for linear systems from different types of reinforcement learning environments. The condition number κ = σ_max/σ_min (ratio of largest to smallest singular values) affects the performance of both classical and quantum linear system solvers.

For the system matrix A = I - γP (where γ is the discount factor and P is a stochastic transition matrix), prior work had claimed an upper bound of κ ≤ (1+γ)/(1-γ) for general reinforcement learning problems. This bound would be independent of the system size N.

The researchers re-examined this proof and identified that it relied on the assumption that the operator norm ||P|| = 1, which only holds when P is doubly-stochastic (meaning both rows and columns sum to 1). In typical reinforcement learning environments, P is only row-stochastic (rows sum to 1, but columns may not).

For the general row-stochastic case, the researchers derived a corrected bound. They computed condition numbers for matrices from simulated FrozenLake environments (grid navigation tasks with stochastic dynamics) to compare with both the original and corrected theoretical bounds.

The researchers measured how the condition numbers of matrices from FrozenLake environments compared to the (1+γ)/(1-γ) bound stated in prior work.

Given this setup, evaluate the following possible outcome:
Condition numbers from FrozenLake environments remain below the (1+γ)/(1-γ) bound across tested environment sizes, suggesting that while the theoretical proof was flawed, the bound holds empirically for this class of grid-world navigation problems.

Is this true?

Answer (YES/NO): NO